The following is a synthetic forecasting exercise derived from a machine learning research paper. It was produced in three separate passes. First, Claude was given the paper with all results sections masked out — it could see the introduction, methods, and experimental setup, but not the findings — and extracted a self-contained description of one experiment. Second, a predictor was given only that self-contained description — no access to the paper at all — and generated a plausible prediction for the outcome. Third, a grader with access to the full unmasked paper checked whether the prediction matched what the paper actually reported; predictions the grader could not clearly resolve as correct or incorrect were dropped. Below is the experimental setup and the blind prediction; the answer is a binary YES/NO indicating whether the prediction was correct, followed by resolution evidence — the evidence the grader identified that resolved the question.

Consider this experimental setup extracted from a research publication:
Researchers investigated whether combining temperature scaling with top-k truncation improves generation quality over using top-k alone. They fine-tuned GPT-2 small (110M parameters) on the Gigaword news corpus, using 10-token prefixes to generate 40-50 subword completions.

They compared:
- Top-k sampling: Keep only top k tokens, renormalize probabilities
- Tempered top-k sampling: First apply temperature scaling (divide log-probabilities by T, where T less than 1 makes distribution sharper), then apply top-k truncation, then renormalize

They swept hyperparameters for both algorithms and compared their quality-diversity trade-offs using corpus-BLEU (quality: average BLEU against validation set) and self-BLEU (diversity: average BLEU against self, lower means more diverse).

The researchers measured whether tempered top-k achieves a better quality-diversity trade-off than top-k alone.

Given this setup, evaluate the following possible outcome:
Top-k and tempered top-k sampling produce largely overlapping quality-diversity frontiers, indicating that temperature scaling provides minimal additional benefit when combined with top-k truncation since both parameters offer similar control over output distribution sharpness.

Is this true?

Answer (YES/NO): YES